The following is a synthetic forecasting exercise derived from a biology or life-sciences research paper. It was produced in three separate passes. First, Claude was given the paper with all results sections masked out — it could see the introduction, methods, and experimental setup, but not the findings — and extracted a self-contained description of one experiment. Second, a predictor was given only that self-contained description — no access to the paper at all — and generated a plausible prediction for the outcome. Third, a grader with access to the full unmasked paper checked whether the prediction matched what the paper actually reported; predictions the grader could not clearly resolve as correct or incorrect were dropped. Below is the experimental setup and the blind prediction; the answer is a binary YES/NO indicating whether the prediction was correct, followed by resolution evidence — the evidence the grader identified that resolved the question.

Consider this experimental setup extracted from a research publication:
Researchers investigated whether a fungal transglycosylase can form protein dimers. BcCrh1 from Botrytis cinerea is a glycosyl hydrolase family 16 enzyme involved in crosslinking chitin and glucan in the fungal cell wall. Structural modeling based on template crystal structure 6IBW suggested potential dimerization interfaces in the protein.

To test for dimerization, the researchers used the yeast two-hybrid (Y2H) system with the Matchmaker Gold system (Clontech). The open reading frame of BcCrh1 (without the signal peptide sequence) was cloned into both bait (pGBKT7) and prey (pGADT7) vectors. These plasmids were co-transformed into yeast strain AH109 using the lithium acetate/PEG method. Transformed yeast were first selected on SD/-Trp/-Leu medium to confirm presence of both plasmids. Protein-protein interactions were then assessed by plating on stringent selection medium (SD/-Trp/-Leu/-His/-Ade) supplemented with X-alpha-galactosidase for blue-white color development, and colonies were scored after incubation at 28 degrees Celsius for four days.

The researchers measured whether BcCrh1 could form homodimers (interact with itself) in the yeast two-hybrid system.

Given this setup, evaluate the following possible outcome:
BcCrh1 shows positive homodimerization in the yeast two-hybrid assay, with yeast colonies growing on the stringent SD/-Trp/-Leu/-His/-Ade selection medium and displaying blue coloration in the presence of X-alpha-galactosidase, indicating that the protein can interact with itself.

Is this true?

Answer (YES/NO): YES